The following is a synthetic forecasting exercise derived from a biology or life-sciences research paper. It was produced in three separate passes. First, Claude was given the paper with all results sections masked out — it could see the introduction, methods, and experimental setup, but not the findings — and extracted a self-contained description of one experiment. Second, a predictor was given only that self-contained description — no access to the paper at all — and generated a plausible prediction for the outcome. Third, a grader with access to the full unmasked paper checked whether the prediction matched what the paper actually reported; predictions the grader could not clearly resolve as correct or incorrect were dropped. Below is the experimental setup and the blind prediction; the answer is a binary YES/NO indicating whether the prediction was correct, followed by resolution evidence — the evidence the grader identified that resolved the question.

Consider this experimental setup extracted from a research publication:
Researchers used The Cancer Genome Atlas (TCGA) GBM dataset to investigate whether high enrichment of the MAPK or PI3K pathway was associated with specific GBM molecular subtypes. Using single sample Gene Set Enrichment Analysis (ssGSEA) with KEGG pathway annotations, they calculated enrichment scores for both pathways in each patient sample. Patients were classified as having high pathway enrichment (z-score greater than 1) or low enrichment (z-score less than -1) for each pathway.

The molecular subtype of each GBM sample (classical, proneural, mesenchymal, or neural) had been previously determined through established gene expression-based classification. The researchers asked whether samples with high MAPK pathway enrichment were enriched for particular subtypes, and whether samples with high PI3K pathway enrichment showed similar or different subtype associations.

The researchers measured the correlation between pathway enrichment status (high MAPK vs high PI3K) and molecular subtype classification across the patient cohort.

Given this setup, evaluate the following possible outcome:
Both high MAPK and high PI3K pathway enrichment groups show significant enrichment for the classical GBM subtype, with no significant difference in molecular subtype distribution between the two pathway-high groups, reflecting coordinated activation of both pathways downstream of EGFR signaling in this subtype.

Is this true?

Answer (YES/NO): NO